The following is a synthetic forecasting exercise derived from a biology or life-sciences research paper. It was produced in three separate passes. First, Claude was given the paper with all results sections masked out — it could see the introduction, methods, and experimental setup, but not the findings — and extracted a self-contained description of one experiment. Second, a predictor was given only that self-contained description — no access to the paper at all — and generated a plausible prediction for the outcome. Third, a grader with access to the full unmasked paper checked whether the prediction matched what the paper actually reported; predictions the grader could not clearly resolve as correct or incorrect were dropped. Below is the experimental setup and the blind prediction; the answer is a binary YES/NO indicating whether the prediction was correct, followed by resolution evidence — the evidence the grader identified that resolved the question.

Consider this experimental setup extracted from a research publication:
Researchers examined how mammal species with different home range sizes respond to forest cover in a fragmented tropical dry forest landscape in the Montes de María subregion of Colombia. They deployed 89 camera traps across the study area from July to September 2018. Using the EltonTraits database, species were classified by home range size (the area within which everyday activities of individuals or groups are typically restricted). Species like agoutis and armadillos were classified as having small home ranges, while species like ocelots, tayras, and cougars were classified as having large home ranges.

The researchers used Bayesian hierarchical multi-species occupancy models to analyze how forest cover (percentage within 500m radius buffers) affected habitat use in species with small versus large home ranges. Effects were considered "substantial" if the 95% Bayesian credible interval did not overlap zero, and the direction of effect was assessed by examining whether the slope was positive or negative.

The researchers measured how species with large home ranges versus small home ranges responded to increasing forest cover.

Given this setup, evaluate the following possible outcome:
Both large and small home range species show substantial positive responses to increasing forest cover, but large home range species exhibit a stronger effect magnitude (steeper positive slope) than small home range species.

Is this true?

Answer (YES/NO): NO